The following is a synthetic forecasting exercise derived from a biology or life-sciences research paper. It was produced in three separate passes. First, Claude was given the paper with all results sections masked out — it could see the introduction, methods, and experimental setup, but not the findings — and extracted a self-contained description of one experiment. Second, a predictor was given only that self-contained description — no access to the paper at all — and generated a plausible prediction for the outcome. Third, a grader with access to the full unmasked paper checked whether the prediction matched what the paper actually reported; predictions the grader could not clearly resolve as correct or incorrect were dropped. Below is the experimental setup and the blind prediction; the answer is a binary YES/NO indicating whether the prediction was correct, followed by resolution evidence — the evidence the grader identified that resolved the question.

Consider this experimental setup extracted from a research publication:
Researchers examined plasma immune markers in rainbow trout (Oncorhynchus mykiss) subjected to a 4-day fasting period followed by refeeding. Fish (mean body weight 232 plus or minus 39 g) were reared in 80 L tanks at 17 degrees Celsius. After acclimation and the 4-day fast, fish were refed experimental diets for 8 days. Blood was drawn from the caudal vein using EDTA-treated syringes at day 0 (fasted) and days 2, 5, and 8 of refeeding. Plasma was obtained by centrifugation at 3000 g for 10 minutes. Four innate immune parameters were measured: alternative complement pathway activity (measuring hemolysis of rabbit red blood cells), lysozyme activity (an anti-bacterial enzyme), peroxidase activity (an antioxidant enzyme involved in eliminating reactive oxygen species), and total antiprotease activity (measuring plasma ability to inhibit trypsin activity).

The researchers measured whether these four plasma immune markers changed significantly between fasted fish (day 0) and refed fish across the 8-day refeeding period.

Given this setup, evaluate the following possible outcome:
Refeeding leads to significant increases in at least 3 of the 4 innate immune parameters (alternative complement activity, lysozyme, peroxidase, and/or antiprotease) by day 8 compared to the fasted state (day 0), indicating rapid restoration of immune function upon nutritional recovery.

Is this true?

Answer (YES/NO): NO